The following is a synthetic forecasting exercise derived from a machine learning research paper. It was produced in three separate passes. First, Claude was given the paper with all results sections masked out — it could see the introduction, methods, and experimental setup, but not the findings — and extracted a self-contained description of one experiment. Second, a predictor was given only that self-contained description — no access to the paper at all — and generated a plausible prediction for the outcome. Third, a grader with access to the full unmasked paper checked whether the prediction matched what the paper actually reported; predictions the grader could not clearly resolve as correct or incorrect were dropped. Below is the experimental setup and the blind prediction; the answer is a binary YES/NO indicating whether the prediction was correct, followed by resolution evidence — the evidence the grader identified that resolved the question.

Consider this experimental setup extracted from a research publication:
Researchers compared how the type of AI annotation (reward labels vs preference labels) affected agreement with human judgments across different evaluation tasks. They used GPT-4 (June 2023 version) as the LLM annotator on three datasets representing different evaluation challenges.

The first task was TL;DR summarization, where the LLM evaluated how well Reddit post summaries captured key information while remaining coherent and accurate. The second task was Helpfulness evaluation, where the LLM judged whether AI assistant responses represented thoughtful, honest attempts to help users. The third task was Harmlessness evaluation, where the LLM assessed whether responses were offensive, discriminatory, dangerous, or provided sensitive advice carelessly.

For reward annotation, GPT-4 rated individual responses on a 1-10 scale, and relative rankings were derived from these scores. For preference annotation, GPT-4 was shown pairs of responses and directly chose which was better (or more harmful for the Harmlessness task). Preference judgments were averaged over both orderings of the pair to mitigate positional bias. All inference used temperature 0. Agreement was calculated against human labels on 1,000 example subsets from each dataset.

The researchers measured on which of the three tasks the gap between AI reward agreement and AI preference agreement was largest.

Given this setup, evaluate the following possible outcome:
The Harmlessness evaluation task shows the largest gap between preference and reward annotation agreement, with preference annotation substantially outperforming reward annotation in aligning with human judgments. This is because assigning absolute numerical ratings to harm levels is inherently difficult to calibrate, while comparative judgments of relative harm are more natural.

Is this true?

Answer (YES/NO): NO